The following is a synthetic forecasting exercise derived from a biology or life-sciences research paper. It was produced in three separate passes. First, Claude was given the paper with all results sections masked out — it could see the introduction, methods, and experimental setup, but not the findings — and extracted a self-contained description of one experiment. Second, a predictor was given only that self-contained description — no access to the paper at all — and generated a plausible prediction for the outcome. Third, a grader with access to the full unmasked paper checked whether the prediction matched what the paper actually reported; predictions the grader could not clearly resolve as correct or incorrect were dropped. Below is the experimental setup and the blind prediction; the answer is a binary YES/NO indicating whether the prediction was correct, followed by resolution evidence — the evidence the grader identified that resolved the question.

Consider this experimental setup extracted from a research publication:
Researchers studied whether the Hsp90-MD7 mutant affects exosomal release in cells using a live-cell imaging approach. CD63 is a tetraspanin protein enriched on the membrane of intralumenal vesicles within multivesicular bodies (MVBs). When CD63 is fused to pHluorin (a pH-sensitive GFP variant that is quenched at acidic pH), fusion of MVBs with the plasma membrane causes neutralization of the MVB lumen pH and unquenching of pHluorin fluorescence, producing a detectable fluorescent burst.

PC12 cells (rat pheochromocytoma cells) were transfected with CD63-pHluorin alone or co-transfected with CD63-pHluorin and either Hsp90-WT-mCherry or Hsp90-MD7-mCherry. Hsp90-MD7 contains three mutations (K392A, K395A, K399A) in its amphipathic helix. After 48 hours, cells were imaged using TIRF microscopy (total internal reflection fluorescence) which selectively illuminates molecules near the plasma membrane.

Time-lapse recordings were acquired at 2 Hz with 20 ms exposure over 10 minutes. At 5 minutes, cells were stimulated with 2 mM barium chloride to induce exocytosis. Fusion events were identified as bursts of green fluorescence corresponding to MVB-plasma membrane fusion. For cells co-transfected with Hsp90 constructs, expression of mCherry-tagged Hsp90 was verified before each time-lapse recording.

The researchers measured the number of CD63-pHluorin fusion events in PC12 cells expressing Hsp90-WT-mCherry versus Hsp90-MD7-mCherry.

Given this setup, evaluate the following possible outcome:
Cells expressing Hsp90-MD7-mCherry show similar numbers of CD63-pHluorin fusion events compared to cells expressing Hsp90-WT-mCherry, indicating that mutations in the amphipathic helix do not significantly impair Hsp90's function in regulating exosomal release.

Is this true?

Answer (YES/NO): NO